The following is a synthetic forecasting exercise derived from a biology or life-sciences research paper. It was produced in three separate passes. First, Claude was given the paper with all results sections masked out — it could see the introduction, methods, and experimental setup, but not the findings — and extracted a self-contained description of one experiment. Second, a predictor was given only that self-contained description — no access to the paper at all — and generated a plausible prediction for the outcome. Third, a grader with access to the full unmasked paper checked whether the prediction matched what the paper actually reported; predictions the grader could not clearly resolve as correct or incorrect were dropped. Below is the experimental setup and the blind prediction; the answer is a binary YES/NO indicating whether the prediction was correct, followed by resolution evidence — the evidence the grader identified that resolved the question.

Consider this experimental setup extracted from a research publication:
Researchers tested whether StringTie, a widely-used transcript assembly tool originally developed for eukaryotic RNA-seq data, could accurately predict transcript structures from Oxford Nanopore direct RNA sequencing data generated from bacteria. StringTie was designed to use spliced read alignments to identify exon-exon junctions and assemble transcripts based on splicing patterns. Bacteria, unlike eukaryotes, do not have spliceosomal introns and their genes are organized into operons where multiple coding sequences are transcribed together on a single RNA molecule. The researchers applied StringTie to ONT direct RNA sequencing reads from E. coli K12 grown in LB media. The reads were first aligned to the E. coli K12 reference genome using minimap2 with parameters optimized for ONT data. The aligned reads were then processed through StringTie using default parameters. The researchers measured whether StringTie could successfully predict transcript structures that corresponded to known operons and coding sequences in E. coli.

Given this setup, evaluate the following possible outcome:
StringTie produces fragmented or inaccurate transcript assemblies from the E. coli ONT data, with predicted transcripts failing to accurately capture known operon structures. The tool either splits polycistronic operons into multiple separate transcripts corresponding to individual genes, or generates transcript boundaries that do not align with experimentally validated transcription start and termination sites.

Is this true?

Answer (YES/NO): NO